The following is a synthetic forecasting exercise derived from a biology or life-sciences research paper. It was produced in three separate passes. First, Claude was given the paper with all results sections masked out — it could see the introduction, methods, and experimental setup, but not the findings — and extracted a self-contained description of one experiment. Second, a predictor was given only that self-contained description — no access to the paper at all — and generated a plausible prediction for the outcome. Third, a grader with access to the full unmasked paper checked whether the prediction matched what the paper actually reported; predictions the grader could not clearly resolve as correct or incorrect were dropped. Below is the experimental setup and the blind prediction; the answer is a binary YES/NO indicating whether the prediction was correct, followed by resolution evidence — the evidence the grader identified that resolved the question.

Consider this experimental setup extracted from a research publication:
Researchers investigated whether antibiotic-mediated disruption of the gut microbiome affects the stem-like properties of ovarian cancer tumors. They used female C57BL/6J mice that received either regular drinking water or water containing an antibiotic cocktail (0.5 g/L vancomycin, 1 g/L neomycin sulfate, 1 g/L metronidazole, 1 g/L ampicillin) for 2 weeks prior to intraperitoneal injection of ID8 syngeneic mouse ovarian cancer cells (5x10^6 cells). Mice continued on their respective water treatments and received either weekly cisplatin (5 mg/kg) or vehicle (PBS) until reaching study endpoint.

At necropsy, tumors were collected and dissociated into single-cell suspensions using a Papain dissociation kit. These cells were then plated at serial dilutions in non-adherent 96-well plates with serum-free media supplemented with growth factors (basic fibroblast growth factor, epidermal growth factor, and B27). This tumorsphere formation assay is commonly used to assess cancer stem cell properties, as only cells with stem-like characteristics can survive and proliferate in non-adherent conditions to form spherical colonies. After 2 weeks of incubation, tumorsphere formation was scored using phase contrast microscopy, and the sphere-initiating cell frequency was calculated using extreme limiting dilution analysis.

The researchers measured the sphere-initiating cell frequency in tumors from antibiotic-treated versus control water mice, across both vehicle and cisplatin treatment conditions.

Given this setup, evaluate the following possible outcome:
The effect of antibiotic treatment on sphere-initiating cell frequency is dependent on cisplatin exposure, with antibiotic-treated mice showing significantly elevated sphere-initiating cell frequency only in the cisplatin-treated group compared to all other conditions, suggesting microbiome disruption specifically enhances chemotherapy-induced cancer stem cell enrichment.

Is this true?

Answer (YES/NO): NO